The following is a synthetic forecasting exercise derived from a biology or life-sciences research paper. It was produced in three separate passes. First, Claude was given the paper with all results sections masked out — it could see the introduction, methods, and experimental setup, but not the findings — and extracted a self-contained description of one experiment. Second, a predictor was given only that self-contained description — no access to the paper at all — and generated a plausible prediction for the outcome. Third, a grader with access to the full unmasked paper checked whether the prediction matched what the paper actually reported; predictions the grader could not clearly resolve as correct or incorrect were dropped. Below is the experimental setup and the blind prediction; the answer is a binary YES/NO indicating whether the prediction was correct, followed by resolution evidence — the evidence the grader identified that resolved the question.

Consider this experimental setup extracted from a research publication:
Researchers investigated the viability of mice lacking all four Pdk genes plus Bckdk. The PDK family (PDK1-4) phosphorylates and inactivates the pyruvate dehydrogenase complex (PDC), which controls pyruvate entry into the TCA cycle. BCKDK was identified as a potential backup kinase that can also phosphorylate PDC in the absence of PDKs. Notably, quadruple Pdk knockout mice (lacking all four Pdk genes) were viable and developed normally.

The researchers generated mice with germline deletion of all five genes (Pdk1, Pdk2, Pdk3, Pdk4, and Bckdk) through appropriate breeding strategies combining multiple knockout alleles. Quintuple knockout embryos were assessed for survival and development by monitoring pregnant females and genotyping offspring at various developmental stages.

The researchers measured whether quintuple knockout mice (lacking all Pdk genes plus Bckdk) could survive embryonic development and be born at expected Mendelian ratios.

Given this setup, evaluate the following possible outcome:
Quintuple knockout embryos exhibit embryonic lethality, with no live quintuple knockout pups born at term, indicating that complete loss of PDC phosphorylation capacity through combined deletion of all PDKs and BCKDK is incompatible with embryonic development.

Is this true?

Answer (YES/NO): YES